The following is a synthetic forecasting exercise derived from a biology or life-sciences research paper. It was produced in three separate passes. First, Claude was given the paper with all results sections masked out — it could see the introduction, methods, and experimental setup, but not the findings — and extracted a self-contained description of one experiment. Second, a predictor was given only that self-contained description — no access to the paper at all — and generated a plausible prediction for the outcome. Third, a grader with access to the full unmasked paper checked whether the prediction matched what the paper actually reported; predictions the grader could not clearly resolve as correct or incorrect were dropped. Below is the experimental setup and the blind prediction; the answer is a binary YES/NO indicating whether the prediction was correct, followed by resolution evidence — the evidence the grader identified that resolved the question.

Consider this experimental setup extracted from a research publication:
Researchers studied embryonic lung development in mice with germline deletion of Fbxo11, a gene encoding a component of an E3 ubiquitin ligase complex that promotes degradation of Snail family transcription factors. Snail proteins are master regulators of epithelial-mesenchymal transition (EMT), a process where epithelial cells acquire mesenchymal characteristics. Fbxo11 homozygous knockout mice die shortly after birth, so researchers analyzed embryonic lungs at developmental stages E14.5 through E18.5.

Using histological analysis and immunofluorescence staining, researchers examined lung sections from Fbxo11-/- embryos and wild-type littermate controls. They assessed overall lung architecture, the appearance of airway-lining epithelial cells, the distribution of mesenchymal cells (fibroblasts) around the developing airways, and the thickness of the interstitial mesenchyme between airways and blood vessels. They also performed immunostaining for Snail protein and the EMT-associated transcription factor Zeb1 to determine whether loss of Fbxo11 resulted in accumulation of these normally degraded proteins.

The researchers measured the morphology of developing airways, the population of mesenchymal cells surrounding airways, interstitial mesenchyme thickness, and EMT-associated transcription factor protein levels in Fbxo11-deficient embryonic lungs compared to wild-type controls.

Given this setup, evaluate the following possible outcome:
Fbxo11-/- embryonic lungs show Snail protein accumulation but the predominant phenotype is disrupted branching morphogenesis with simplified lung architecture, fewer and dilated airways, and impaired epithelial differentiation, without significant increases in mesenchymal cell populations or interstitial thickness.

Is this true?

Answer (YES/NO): NO